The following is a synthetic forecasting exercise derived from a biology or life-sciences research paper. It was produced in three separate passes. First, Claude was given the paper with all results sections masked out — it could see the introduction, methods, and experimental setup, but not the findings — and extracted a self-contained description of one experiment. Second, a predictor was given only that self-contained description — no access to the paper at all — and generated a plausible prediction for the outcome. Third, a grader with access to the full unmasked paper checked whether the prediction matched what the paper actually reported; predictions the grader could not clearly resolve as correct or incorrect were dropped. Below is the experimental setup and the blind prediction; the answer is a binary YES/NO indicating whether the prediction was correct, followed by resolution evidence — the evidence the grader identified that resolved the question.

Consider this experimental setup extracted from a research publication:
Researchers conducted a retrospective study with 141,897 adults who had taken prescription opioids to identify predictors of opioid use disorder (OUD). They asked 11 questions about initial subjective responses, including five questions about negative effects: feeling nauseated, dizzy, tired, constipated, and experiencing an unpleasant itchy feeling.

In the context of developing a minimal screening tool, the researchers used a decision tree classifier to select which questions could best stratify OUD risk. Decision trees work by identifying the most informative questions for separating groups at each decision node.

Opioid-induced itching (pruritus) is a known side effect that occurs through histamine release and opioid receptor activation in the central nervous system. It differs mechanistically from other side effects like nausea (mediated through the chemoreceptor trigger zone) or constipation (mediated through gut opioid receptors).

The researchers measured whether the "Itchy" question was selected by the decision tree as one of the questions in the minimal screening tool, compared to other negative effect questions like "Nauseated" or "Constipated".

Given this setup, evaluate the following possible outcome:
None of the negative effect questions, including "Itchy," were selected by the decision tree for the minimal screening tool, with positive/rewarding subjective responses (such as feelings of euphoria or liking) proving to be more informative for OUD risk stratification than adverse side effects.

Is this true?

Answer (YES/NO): NO